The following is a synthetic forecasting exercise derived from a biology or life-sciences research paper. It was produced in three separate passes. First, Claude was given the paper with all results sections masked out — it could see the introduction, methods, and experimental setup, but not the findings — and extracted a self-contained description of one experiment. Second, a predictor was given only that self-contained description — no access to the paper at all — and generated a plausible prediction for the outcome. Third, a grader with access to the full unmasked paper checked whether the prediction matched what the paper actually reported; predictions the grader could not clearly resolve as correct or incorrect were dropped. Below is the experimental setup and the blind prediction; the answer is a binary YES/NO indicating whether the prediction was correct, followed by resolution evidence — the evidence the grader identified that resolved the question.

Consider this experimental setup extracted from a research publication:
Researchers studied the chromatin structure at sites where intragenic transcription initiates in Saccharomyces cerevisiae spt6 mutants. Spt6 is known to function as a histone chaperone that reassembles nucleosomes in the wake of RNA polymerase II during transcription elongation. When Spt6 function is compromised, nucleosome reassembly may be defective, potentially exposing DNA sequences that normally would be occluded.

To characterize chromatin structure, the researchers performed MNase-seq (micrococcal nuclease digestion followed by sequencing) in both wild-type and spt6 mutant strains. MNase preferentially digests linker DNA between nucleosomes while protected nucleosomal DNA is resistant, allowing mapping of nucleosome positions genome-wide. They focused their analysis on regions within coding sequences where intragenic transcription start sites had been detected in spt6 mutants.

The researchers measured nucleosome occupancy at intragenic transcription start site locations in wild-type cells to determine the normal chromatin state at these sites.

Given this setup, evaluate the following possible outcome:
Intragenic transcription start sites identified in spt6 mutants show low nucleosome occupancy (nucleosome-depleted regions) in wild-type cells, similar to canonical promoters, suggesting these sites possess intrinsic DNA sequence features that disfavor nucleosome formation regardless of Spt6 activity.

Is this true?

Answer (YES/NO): NO